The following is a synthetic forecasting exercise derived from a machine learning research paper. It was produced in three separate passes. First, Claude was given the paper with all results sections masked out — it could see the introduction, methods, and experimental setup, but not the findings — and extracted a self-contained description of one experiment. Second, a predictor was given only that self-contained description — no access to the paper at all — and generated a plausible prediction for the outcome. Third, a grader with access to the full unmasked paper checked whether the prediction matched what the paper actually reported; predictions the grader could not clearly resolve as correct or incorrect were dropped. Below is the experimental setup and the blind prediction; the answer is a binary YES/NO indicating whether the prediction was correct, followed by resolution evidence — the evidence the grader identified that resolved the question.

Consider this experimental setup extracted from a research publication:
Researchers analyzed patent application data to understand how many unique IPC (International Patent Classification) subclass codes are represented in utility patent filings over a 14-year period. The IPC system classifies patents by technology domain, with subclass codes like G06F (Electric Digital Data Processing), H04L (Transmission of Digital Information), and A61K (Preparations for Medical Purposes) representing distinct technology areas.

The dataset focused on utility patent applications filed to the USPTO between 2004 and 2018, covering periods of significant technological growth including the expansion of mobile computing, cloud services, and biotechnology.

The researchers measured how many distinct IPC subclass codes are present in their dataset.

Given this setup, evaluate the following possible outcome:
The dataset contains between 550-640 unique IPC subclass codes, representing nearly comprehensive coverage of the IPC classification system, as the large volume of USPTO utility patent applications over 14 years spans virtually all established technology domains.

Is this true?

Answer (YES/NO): YES